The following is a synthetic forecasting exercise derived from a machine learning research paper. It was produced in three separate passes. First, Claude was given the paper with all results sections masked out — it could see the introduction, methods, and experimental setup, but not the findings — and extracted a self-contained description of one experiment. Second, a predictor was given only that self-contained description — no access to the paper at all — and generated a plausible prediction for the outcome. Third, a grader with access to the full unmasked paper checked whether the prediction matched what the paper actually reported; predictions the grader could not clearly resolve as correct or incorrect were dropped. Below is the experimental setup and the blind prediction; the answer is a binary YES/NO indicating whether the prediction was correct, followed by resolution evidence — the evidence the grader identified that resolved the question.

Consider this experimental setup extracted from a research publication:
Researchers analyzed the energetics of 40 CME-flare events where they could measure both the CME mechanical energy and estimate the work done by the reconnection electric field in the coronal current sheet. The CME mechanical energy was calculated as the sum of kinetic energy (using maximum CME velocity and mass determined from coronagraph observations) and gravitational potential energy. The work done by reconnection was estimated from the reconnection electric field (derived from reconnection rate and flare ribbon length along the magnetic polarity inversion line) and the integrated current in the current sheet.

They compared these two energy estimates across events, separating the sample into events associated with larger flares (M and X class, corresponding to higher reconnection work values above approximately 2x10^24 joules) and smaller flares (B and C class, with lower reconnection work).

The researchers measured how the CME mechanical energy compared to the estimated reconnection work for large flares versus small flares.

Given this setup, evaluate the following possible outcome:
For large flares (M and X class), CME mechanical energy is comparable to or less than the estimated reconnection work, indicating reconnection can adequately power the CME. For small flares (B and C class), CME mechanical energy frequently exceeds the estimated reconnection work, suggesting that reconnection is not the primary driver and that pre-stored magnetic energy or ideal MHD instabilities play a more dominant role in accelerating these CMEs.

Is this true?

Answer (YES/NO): YES